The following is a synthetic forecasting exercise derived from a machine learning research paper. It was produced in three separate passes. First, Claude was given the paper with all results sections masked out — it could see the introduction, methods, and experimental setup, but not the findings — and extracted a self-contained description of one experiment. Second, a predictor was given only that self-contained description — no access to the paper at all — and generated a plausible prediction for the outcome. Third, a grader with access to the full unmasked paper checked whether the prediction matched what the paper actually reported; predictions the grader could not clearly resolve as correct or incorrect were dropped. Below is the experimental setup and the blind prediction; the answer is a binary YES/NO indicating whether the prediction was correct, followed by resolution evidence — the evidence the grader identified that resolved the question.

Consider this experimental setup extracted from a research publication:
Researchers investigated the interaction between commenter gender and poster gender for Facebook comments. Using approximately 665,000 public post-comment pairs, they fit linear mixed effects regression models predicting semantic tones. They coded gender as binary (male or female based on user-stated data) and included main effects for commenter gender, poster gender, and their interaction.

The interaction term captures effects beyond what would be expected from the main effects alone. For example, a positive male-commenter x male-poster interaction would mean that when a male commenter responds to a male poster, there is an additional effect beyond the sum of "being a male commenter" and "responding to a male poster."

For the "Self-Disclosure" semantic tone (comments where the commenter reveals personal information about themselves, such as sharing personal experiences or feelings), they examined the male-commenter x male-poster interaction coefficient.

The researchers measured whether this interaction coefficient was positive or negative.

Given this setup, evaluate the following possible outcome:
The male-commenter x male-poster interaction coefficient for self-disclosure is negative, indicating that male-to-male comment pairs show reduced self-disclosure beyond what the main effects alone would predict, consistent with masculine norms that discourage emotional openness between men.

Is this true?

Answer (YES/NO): NO